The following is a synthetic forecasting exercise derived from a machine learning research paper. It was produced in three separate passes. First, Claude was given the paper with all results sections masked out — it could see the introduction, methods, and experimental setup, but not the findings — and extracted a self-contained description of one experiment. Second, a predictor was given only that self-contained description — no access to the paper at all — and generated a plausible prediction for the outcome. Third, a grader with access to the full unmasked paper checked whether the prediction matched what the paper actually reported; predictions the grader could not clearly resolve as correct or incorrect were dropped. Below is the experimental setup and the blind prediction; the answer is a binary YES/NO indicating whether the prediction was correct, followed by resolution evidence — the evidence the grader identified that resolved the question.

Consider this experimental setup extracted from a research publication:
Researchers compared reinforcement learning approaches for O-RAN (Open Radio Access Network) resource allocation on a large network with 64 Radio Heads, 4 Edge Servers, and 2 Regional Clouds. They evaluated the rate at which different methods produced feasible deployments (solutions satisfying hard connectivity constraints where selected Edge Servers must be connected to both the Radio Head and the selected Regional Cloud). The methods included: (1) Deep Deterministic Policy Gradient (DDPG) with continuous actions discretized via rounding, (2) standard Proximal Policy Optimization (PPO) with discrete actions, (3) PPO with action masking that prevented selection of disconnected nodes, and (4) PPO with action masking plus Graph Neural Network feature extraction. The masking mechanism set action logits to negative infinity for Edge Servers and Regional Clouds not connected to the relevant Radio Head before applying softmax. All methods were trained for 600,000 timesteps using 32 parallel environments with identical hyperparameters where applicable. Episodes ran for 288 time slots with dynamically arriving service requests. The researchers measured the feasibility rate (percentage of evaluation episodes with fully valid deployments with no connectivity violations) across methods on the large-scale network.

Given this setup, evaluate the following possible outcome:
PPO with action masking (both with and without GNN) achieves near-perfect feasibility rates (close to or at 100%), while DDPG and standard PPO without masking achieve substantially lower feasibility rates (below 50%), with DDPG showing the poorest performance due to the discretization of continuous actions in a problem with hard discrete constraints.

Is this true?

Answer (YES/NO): NO